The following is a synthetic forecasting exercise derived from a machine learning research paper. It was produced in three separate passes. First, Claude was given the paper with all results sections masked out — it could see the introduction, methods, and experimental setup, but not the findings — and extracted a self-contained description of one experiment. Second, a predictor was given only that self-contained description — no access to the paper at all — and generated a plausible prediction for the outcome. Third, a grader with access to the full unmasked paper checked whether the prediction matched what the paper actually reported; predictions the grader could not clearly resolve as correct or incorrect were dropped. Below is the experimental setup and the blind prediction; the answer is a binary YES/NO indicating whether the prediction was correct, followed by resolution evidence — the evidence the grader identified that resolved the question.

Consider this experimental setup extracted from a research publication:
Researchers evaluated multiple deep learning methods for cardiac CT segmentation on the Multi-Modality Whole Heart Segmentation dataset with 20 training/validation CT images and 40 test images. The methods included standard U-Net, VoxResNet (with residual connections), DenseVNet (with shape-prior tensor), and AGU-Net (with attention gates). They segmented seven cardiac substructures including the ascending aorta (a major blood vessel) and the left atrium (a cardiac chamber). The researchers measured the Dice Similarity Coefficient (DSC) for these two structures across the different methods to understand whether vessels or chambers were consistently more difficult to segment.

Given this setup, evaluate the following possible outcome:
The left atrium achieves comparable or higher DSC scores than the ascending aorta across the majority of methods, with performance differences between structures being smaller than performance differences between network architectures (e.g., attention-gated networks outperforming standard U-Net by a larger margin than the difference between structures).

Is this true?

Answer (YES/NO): NO